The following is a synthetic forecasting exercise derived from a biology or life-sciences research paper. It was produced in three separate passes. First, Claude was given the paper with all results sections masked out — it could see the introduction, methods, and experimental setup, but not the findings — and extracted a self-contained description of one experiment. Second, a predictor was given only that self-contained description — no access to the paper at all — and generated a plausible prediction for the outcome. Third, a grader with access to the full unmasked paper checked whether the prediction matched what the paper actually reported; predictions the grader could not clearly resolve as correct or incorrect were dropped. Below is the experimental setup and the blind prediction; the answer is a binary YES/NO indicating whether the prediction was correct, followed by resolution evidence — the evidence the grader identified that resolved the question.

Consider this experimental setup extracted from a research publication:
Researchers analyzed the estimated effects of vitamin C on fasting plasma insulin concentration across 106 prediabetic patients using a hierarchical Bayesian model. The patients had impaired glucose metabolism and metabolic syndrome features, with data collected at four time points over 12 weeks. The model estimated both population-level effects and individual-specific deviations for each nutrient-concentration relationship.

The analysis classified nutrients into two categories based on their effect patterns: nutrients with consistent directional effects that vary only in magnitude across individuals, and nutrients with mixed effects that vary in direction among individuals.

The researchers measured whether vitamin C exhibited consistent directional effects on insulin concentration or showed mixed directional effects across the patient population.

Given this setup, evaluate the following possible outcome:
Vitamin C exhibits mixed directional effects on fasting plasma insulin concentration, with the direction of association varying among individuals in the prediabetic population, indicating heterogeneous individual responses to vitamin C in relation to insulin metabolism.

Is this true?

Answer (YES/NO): YES